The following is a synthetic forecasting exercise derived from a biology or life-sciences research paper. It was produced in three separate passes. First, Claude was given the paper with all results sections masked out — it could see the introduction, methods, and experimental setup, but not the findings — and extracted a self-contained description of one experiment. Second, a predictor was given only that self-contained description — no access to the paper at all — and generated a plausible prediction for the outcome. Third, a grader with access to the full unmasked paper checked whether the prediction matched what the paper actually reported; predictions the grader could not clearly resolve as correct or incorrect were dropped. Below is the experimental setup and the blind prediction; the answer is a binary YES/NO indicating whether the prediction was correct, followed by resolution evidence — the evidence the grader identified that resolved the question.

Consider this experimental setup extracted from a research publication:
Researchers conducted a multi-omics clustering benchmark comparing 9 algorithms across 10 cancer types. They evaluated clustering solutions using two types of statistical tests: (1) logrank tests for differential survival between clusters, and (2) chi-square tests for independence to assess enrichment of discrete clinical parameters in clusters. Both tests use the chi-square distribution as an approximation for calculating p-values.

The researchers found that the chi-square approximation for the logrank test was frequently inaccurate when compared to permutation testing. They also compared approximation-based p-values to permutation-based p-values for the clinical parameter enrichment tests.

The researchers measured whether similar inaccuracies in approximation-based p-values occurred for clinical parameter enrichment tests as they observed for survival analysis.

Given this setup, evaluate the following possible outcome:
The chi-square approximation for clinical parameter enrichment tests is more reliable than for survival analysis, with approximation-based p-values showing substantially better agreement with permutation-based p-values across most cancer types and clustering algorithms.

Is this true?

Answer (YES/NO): NO